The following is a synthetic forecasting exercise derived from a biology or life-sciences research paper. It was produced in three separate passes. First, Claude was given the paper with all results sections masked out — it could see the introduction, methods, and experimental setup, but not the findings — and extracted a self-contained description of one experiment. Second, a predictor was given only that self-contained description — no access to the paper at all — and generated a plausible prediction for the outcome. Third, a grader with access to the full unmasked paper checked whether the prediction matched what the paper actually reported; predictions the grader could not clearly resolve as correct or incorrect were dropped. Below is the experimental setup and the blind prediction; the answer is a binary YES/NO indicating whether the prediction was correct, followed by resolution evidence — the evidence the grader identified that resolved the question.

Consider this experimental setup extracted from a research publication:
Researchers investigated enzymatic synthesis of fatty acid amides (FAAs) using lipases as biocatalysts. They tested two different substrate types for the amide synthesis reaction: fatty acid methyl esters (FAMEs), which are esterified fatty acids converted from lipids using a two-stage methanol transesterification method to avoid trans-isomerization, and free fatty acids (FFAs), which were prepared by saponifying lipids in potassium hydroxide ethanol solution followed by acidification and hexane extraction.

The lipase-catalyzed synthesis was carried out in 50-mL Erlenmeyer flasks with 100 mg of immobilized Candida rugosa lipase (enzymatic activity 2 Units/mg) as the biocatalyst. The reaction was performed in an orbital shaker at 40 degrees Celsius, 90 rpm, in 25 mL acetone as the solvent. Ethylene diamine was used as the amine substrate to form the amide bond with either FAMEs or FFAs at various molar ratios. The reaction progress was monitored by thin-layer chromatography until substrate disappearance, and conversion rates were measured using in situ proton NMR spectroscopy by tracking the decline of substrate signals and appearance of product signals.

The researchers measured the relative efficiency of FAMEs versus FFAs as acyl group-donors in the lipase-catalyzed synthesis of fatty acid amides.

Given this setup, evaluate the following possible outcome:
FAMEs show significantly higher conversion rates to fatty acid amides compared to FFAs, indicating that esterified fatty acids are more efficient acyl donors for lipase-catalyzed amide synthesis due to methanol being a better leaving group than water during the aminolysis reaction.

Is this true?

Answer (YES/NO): YES